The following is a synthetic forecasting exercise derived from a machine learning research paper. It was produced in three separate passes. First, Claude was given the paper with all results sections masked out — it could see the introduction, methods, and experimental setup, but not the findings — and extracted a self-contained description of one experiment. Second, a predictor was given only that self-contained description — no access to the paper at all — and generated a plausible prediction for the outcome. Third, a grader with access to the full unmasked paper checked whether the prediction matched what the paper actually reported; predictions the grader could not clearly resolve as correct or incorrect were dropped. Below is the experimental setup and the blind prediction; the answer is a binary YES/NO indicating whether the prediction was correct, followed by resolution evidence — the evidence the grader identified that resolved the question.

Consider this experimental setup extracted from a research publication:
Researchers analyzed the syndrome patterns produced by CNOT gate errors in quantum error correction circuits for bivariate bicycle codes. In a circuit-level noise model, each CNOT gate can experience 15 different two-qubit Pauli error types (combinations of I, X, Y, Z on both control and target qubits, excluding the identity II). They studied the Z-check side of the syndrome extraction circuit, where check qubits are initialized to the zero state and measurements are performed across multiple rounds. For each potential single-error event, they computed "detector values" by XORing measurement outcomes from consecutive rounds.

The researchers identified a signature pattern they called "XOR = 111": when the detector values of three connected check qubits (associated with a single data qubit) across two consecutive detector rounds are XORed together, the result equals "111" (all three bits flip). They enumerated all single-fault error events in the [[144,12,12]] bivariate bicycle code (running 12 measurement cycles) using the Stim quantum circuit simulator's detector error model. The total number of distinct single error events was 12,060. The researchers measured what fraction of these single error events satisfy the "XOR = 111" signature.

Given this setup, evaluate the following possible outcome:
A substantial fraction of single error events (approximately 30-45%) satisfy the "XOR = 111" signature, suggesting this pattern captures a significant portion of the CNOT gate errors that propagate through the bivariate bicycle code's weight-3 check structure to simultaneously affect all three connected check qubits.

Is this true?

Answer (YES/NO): NO